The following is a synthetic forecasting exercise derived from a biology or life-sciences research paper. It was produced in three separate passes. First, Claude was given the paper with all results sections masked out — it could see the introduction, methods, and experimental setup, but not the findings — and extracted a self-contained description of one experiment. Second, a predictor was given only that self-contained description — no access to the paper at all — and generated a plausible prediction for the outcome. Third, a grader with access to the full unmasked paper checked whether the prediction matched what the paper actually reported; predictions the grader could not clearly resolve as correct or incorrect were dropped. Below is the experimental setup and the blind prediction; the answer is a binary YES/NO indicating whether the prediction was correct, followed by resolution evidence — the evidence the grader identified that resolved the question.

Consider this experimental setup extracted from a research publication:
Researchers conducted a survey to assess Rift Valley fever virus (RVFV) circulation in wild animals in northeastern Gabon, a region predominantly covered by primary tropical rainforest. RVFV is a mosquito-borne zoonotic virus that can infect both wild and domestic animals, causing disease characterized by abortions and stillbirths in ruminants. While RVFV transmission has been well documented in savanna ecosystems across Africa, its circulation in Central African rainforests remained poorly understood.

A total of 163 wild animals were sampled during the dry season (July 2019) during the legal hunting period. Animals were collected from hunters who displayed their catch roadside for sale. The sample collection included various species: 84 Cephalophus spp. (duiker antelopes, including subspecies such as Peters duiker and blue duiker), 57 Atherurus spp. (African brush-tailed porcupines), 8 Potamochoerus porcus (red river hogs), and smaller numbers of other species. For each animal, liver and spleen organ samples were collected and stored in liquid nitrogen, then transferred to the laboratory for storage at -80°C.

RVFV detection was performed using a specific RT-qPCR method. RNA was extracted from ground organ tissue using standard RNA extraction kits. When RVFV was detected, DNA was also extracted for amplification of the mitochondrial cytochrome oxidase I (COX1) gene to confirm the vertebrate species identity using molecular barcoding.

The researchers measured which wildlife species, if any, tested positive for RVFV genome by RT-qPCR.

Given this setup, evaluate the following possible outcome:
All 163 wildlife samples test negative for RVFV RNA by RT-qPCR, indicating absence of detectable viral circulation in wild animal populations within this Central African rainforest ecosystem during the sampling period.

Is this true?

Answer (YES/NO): NO